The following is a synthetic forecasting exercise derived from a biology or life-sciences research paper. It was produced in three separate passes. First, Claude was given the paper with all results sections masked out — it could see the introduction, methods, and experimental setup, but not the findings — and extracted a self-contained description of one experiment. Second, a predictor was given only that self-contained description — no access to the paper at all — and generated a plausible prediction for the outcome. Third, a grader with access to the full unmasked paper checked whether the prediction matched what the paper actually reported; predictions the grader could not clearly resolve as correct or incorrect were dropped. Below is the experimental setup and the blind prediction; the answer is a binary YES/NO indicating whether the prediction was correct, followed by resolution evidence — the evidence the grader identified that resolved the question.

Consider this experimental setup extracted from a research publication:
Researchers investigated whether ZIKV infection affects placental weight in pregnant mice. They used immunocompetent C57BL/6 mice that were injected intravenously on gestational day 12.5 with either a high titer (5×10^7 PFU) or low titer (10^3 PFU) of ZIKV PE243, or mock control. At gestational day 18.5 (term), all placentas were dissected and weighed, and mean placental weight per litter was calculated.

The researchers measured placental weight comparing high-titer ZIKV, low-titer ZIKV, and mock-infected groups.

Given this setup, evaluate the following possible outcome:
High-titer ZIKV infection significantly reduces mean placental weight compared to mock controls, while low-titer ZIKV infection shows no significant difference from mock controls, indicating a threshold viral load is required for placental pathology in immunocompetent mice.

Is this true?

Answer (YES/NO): NO